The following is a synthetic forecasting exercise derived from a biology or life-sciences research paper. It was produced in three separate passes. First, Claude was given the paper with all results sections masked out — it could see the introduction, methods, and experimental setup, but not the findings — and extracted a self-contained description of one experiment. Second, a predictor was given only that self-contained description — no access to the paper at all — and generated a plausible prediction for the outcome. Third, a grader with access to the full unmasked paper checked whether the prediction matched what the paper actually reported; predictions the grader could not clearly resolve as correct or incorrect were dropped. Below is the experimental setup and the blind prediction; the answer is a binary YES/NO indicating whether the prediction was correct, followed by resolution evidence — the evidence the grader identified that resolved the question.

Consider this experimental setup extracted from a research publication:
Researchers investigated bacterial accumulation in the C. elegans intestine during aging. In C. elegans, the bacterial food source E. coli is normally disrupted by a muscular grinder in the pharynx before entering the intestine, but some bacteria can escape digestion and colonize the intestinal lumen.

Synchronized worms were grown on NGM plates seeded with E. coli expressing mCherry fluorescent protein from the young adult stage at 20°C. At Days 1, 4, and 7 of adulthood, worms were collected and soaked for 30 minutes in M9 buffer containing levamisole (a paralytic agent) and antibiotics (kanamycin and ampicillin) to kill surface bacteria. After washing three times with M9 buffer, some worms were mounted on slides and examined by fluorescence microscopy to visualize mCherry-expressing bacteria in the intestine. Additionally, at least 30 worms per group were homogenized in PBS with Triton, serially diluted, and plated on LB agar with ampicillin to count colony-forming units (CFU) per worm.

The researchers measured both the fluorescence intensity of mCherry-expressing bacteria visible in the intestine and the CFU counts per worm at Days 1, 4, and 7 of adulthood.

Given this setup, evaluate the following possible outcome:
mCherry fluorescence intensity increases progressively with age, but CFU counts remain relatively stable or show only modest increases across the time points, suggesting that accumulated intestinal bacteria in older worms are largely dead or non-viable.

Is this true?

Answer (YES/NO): NO